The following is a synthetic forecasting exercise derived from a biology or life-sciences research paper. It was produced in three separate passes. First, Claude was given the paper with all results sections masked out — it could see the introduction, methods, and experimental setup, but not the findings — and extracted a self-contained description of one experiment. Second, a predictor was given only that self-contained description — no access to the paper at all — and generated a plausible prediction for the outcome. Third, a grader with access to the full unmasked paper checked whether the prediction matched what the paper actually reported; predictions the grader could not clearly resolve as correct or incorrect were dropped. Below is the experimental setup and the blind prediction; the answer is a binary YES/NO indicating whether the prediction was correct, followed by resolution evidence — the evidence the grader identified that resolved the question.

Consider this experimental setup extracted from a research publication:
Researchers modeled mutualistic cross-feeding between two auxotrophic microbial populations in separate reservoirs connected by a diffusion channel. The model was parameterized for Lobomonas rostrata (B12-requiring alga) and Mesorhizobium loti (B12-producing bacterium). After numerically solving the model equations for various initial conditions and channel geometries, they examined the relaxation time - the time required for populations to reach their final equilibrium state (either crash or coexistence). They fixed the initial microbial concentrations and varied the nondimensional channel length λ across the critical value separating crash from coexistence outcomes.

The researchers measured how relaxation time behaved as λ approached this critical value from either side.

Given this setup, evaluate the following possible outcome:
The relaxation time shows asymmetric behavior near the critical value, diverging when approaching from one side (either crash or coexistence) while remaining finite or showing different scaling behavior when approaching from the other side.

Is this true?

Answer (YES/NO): NO